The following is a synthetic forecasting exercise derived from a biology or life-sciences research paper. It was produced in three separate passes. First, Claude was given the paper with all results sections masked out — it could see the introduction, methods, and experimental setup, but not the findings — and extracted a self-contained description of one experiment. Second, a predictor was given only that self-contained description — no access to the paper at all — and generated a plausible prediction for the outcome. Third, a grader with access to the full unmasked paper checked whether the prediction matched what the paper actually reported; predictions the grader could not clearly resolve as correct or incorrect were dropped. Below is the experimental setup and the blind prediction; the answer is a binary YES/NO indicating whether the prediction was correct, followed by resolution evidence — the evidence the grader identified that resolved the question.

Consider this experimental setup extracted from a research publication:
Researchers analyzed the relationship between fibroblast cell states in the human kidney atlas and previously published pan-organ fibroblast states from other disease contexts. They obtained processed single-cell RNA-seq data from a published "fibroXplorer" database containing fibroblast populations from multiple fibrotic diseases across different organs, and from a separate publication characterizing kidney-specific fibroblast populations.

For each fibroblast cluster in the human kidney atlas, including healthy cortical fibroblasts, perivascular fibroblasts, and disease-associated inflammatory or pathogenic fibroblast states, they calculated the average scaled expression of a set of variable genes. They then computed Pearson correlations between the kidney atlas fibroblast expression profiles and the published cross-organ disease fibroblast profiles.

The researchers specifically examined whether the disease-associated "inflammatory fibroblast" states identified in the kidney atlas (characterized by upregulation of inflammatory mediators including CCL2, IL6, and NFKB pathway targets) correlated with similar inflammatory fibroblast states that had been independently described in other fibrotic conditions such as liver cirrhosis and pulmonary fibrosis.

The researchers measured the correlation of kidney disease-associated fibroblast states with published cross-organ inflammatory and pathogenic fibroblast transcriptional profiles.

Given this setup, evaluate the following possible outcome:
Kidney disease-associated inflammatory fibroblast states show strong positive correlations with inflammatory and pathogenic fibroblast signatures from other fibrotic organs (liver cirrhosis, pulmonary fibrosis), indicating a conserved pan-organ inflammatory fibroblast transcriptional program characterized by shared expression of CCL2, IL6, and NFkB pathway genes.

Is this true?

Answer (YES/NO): NO